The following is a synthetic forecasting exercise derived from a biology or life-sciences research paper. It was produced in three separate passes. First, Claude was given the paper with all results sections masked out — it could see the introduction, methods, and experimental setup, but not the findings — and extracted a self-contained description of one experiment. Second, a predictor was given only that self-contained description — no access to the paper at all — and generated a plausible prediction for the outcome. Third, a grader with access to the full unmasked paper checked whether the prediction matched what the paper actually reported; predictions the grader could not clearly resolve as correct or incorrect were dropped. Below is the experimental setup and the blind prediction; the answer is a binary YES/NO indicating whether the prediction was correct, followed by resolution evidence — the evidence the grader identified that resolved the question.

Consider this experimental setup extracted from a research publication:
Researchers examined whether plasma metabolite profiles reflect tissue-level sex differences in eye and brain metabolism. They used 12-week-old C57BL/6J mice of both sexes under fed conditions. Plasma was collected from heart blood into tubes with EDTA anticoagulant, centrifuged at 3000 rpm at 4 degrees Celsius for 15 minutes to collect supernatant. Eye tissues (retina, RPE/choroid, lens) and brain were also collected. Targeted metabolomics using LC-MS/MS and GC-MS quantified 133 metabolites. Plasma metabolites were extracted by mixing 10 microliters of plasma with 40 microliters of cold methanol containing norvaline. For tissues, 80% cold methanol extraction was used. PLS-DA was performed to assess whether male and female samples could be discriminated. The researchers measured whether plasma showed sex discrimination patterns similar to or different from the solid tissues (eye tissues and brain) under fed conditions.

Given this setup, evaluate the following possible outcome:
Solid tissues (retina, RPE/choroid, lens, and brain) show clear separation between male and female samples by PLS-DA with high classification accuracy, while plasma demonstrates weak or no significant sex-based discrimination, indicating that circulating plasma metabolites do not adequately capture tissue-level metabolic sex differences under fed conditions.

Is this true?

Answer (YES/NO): NO